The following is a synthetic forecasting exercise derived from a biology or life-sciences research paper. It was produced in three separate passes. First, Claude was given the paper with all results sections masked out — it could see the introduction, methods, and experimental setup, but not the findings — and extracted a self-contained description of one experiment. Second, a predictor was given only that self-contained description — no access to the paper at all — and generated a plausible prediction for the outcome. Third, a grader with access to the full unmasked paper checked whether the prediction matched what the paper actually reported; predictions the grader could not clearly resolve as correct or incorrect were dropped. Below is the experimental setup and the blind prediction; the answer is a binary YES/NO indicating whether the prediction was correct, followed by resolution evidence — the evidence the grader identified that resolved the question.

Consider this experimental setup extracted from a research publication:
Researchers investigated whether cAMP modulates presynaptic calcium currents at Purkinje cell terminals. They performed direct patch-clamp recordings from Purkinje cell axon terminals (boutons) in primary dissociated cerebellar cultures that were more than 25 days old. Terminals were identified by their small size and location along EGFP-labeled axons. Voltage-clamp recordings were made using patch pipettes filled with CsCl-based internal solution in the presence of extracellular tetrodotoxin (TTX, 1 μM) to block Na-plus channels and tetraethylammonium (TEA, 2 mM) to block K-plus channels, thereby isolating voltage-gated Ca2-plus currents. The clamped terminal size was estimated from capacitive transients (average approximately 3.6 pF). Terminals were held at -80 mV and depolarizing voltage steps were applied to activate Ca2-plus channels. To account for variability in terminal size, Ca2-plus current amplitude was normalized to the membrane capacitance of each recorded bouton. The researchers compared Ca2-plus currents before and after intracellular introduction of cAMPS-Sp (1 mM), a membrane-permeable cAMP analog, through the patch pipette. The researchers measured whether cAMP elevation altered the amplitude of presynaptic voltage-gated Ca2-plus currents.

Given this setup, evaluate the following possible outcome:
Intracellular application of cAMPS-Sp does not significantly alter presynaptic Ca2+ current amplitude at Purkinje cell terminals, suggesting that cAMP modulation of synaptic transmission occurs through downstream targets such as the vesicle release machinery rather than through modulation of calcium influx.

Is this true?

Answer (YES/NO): YES